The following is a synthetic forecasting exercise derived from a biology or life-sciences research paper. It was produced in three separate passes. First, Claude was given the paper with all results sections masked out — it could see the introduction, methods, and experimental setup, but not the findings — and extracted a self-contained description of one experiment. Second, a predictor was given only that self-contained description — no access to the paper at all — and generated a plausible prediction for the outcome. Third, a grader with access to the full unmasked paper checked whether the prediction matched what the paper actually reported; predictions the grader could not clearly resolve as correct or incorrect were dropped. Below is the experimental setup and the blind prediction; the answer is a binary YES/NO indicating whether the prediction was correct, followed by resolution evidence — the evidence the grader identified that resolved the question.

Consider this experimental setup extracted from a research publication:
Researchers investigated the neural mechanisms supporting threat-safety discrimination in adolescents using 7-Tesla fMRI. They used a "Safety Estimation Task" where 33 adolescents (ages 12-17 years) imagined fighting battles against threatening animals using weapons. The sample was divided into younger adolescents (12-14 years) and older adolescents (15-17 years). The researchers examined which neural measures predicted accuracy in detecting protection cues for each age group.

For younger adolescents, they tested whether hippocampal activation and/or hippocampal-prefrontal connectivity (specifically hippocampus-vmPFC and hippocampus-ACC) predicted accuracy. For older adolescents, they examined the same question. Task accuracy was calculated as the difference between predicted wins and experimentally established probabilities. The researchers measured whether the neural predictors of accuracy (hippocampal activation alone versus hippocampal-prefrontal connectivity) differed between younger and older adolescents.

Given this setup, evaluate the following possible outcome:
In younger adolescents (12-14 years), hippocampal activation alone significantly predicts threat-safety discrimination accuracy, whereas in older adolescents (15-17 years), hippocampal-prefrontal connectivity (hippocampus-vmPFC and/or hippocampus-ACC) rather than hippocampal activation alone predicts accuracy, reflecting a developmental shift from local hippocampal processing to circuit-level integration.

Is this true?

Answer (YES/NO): YES